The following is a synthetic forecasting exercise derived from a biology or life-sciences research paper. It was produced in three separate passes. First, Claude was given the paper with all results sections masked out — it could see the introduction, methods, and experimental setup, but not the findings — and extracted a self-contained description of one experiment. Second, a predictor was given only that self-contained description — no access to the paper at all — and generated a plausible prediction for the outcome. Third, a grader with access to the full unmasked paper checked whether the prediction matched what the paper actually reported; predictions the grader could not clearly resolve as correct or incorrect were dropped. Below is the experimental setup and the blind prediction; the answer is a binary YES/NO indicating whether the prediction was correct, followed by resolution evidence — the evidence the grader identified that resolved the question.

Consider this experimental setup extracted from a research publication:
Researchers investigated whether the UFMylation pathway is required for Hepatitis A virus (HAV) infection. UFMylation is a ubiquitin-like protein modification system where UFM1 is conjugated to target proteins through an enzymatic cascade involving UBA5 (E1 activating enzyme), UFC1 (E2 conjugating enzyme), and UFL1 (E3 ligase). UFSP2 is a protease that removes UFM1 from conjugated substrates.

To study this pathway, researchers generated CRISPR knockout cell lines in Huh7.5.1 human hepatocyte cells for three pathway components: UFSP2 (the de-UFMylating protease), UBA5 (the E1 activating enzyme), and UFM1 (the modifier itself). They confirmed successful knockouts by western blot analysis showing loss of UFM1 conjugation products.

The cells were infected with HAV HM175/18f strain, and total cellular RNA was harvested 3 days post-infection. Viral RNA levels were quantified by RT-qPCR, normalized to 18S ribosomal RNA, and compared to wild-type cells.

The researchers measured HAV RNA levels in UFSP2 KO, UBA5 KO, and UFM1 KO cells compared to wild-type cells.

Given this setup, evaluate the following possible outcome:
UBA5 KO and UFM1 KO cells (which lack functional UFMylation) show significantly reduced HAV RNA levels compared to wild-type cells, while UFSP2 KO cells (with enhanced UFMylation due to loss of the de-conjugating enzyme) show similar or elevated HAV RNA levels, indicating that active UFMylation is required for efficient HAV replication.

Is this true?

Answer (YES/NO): NO